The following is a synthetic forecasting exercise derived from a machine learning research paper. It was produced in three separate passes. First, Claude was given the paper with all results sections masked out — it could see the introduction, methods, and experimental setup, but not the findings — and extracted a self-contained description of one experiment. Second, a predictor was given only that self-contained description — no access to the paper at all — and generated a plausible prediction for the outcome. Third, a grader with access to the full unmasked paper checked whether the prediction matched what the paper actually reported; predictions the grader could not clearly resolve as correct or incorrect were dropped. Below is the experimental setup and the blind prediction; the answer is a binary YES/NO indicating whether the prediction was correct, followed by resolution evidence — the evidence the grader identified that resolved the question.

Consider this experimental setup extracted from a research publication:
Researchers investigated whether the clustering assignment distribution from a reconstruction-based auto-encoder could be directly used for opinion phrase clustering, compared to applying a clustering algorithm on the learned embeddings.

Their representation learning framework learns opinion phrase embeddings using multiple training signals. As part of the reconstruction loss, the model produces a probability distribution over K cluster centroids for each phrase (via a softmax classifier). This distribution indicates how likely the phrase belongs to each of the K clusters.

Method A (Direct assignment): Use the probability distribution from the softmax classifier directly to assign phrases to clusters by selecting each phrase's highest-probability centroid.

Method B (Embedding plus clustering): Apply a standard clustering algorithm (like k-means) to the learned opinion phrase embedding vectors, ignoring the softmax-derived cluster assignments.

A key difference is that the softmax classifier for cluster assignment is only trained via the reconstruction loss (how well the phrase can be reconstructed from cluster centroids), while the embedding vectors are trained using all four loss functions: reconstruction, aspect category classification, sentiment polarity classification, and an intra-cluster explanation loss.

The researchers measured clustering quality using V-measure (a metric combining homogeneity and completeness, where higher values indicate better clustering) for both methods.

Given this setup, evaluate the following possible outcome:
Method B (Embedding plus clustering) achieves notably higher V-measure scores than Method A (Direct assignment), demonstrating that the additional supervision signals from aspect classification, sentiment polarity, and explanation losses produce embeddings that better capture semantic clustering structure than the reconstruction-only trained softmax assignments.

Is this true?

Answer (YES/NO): YES